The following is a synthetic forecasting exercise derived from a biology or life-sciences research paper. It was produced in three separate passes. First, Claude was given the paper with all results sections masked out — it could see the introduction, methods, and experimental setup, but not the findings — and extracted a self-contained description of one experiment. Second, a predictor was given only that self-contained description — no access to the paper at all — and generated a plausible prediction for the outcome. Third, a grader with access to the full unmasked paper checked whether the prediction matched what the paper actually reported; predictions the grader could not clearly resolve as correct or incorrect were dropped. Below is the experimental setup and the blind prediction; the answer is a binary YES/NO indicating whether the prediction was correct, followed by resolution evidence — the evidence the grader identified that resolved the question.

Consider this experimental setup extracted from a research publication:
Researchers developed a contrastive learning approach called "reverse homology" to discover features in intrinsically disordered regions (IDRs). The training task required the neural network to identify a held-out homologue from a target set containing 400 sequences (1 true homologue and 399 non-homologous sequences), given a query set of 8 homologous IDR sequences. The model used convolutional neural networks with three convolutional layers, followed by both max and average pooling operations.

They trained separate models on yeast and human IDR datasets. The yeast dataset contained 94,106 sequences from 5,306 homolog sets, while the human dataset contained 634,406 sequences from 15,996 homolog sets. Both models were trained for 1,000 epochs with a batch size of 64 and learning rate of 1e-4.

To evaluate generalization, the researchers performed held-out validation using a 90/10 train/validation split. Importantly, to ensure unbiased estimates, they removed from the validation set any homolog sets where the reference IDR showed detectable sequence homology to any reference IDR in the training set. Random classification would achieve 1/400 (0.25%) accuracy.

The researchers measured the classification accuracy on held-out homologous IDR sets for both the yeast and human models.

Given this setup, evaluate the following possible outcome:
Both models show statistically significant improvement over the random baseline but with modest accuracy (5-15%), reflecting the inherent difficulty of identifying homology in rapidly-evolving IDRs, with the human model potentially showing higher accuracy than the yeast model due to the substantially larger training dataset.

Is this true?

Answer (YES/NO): NO